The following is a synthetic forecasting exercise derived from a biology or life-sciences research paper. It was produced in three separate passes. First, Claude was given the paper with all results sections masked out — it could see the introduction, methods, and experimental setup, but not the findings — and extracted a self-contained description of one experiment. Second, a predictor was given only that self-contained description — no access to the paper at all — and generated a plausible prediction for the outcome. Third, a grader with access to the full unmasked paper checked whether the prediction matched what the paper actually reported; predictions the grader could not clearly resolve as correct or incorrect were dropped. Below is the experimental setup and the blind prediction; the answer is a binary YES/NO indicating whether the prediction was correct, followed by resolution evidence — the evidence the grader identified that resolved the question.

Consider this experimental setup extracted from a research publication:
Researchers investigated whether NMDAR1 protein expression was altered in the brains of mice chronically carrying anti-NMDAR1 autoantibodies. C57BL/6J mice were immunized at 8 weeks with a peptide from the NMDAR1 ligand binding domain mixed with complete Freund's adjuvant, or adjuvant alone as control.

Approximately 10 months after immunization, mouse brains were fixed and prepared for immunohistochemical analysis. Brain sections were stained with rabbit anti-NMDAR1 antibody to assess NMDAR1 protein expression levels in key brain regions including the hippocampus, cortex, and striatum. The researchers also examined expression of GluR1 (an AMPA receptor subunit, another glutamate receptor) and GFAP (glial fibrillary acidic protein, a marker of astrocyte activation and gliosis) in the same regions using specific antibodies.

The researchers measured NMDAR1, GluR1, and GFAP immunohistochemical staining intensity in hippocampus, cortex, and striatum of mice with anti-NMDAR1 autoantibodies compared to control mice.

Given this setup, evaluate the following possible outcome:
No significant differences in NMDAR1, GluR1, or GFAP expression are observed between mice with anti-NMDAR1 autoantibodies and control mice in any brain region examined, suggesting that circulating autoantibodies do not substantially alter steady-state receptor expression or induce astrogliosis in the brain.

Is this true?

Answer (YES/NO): YES